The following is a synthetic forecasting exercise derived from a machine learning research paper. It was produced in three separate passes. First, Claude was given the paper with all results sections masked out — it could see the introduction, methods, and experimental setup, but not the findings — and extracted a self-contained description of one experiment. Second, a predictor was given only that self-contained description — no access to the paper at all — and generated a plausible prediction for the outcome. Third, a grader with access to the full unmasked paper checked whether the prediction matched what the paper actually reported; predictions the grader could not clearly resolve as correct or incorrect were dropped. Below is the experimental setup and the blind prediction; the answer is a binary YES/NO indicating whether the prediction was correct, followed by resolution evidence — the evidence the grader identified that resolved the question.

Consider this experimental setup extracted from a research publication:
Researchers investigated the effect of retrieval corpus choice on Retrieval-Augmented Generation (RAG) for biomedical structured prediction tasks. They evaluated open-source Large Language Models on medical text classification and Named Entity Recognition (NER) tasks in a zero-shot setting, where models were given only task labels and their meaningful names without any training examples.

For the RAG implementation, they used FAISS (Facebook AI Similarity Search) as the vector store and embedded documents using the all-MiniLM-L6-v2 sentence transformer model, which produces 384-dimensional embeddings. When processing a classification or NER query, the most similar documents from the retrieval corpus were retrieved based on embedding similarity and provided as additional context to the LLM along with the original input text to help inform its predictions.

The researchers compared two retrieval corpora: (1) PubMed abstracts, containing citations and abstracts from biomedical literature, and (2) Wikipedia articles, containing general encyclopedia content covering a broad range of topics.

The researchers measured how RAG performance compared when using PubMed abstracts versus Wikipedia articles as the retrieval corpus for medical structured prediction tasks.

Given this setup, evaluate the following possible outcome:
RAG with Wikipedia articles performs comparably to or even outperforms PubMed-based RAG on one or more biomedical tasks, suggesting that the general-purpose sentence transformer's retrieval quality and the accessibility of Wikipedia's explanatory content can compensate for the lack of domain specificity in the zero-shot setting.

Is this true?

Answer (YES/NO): YES